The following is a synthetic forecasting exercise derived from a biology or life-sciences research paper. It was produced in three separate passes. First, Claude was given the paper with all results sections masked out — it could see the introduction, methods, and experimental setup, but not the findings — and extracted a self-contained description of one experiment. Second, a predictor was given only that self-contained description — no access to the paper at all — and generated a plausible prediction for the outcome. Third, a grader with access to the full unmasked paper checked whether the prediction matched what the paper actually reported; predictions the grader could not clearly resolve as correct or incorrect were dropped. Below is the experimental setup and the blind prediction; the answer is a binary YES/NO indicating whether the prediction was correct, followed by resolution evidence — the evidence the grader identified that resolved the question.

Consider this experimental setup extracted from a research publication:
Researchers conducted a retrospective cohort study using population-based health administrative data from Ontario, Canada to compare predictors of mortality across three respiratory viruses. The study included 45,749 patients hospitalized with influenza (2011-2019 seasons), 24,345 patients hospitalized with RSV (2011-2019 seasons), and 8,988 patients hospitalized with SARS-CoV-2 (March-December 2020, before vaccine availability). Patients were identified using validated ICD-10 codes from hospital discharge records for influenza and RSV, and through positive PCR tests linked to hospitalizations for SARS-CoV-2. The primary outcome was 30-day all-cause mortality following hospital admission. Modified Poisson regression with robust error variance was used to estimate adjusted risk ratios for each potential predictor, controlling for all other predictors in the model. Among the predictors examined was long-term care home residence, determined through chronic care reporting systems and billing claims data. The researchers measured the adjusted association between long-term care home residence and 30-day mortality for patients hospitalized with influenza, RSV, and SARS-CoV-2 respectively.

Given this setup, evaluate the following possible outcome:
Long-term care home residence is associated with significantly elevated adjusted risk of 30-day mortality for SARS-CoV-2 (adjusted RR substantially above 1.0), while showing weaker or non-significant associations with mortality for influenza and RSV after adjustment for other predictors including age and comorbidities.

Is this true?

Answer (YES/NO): NO